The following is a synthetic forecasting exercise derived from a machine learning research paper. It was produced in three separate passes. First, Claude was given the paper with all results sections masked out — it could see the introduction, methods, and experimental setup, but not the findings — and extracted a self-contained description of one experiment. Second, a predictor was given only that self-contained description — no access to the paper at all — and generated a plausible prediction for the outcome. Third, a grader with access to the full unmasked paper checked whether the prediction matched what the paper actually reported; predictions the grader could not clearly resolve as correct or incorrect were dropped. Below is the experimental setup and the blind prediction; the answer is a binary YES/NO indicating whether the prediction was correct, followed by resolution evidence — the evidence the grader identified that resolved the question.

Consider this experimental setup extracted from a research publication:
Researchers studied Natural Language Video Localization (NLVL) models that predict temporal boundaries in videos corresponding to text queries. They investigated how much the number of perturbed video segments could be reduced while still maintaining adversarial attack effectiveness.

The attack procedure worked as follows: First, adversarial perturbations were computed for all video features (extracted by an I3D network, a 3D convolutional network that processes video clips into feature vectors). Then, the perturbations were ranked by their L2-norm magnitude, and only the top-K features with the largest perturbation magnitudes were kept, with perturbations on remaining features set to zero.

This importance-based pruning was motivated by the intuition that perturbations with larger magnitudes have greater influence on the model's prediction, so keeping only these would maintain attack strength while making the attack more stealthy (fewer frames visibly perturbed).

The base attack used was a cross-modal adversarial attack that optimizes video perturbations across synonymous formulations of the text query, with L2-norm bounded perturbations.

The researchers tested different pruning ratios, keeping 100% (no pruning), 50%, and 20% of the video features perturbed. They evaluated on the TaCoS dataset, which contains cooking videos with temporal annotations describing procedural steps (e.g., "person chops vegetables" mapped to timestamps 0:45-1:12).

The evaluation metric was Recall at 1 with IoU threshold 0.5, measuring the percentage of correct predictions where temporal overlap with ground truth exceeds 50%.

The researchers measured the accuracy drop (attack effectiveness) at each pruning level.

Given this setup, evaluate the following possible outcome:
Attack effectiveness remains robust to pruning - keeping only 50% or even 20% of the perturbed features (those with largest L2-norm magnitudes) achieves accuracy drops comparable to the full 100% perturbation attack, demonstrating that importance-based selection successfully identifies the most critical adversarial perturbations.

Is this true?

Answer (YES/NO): NO